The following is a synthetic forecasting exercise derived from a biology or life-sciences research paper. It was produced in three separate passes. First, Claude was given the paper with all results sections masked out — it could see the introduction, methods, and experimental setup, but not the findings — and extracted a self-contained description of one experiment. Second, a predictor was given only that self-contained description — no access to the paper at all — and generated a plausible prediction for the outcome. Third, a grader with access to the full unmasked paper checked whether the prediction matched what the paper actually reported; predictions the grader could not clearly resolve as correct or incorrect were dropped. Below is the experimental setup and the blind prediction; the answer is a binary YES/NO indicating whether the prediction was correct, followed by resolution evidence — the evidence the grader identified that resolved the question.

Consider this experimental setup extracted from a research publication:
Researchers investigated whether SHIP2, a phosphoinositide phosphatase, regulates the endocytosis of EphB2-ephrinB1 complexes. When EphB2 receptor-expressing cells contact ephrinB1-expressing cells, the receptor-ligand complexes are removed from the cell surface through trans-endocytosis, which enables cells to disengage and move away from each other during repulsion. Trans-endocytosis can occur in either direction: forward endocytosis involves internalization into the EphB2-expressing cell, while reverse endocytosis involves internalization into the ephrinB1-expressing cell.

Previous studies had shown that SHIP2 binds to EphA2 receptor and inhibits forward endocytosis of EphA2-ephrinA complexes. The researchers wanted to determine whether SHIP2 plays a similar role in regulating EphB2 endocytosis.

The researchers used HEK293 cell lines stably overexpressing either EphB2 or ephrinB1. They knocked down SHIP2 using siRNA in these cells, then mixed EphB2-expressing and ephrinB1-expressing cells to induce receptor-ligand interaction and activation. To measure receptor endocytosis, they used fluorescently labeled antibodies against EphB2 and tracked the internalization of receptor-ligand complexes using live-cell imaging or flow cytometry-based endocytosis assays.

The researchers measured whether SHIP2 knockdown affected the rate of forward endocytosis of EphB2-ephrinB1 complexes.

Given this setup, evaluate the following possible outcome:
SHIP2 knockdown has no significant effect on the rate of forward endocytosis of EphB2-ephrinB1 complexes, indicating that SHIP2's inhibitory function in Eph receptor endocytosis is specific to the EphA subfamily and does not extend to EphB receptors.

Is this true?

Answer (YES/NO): NO